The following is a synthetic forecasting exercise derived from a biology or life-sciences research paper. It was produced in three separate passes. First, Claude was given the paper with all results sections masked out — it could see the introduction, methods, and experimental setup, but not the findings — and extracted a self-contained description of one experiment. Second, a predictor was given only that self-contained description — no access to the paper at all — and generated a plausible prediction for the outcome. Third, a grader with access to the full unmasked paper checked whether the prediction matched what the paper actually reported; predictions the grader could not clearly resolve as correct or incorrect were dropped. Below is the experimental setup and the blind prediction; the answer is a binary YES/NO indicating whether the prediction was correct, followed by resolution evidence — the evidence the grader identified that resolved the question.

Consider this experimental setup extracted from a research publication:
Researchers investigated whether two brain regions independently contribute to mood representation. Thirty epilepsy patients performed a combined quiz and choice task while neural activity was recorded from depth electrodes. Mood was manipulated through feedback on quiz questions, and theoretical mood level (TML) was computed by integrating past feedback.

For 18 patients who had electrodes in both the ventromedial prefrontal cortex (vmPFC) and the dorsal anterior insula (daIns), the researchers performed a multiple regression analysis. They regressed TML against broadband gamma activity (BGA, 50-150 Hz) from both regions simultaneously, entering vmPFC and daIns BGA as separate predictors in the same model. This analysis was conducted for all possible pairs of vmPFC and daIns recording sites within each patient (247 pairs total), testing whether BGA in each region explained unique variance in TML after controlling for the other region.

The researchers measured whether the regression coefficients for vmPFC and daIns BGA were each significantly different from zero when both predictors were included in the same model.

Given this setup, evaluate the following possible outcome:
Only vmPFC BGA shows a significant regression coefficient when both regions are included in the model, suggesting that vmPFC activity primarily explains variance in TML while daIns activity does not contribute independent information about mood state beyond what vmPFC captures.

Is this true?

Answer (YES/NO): NO